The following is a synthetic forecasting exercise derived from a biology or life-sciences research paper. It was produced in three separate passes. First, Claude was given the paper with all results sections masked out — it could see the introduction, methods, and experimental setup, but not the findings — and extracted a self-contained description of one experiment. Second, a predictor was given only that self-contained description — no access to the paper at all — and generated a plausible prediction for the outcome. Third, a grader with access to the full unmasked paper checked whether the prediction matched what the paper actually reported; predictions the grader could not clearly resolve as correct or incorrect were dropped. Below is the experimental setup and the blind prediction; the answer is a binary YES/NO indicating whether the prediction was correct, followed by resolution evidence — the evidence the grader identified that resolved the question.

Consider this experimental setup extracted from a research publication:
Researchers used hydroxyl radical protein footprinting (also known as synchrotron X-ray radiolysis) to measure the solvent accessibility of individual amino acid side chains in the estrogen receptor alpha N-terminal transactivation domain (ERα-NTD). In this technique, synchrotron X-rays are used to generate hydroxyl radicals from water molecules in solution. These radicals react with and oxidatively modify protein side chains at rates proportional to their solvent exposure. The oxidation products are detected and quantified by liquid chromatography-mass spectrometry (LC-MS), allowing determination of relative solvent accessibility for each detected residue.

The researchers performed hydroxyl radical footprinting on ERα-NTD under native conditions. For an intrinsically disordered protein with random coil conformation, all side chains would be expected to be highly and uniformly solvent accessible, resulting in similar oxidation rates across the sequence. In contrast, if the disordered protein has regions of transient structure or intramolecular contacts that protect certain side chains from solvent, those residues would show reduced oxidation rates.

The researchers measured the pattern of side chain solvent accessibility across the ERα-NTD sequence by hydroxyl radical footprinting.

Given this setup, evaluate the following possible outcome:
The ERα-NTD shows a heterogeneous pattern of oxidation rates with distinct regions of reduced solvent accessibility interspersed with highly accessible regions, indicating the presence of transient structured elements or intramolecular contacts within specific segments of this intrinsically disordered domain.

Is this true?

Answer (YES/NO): YES